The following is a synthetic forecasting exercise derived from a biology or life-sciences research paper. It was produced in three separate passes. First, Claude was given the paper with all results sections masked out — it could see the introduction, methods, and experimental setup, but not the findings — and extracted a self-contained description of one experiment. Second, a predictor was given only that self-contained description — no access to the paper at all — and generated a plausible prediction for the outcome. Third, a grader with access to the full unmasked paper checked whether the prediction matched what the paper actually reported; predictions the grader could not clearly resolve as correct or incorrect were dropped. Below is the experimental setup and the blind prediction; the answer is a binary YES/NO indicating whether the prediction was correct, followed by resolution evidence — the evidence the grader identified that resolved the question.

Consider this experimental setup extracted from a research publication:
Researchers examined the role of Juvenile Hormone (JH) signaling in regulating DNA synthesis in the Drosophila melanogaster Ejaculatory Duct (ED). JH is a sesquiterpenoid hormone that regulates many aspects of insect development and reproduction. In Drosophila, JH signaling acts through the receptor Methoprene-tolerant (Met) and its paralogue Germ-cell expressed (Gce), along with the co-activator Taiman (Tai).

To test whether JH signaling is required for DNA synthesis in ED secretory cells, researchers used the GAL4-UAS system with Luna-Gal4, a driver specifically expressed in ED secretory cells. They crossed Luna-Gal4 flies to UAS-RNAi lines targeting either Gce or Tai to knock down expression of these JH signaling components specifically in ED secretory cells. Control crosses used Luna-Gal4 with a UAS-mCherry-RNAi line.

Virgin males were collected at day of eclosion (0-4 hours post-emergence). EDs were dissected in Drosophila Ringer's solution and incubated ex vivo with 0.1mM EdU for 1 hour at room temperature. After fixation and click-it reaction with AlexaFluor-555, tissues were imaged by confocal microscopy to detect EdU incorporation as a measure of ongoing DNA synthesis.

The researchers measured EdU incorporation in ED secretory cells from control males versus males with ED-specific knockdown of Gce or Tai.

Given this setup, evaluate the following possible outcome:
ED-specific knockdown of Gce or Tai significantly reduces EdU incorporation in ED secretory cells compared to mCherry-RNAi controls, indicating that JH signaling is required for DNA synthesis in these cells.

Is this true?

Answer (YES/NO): YES